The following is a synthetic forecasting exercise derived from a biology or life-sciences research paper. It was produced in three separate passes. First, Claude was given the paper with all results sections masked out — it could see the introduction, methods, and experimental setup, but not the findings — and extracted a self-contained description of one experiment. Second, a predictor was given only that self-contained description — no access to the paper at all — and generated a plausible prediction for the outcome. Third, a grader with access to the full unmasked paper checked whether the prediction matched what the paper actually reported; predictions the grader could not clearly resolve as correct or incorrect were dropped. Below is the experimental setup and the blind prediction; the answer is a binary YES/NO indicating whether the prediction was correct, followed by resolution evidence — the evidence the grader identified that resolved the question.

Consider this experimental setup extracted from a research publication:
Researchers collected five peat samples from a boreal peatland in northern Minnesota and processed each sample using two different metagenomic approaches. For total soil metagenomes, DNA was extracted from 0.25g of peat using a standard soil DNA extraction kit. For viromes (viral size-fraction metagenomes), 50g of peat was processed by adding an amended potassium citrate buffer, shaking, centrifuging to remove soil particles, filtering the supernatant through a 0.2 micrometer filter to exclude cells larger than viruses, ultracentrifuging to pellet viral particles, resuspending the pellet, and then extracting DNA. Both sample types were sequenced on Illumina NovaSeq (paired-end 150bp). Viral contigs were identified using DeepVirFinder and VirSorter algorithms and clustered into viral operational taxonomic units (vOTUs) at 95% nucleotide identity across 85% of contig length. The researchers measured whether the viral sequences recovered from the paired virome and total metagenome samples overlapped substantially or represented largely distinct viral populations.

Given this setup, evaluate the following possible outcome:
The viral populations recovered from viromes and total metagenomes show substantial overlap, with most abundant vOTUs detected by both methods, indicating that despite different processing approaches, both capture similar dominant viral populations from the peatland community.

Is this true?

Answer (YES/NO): NO